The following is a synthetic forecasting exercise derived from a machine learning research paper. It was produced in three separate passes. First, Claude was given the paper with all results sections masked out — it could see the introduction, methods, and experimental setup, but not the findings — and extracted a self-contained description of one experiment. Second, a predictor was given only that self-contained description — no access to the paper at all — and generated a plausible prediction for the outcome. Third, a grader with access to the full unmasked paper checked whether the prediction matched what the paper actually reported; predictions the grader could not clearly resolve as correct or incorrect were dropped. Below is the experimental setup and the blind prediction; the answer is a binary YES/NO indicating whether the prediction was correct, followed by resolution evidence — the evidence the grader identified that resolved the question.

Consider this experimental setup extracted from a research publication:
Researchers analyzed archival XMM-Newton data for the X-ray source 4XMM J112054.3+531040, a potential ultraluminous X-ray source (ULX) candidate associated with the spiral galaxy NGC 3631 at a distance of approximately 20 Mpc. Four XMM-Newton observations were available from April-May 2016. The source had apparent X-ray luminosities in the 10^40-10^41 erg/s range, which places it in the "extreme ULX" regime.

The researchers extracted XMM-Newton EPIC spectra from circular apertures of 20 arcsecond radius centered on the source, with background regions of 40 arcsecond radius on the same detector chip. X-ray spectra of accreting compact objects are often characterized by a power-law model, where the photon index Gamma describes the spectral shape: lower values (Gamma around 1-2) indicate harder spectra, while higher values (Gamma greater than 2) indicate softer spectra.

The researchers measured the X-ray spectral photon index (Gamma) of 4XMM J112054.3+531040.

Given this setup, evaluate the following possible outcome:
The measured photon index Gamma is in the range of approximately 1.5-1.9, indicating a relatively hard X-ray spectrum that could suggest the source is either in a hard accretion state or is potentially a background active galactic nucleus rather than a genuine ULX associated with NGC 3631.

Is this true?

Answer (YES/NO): NO